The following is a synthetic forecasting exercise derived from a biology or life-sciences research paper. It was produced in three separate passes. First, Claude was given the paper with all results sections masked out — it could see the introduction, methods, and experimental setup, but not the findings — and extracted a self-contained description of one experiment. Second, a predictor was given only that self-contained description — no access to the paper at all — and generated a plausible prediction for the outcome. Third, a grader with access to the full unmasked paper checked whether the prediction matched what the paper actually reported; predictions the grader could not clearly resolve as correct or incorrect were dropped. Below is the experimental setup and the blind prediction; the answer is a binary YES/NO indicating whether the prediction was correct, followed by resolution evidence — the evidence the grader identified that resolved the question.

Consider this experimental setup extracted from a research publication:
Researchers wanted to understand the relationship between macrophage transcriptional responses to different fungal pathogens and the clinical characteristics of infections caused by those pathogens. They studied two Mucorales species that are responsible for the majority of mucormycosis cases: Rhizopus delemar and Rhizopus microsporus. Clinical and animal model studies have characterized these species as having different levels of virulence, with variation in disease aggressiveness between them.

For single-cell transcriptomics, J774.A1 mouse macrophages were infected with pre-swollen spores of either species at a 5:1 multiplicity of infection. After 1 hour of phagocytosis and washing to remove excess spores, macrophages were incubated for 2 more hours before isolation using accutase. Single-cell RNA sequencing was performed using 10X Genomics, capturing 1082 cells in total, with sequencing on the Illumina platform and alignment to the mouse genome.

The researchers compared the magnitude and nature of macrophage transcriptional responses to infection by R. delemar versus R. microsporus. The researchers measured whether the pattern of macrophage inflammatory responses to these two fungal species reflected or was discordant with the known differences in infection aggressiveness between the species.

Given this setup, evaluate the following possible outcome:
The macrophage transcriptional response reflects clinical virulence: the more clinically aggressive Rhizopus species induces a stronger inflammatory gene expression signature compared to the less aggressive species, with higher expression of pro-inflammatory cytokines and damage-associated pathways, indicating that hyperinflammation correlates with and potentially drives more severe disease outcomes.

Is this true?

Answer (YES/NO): YES